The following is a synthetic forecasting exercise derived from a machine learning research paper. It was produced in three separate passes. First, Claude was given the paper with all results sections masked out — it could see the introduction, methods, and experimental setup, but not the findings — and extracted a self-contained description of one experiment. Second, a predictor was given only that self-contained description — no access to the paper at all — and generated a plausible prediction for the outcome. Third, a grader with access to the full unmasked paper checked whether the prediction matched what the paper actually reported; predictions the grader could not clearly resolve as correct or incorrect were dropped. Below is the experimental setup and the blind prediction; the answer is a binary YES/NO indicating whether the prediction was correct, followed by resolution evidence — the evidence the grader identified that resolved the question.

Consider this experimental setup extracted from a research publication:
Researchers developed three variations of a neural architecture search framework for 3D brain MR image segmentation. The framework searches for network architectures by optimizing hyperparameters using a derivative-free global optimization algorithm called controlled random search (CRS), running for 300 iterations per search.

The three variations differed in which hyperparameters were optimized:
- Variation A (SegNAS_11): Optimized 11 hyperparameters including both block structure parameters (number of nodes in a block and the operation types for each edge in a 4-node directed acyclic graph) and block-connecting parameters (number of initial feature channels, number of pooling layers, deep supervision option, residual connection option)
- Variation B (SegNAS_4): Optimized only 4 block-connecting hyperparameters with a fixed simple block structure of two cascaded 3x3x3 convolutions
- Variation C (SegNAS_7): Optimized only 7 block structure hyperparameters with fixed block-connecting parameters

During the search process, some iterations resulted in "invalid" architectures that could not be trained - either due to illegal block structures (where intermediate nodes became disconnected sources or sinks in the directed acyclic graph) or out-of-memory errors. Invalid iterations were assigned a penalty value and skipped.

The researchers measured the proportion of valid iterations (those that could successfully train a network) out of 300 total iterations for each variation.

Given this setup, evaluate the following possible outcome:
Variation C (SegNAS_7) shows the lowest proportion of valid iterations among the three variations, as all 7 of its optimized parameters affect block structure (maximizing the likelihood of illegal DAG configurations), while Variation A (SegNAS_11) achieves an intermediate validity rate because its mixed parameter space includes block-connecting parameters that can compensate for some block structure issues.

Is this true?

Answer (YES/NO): NO